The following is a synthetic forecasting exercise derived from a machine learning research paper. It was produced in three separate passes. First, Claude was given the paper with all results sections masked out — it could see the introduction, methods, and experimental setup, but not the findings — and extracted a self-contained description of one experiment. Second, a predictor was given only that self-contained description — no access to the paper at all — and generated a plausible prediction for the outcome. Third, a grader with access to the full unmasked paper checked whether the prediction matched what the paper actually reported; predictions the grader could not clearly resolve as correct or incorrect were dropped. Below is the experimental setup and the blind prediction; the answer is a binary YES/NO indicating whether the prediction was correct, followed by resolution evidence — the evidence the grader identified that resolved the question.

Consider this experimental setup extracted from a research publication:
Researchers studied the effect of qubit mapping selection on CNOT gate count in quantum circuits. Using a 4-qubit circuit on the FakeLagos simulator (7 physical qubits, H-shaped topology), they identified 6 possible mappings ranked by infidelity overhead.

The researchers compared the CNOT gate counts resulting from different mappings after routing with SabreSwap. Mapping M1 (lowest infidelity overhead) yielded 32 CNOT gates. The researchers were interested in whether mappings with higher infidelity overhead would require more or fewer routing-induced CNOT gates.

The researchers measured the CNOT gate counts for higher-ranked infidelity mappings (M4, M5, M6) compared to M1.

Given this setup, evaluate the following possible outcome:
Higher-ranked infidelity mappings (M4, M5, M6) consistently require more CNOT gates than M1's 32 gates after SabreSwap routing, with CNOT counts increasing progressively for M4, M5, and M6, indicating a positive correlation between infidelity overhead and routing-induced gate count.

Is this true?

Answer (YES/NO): NO